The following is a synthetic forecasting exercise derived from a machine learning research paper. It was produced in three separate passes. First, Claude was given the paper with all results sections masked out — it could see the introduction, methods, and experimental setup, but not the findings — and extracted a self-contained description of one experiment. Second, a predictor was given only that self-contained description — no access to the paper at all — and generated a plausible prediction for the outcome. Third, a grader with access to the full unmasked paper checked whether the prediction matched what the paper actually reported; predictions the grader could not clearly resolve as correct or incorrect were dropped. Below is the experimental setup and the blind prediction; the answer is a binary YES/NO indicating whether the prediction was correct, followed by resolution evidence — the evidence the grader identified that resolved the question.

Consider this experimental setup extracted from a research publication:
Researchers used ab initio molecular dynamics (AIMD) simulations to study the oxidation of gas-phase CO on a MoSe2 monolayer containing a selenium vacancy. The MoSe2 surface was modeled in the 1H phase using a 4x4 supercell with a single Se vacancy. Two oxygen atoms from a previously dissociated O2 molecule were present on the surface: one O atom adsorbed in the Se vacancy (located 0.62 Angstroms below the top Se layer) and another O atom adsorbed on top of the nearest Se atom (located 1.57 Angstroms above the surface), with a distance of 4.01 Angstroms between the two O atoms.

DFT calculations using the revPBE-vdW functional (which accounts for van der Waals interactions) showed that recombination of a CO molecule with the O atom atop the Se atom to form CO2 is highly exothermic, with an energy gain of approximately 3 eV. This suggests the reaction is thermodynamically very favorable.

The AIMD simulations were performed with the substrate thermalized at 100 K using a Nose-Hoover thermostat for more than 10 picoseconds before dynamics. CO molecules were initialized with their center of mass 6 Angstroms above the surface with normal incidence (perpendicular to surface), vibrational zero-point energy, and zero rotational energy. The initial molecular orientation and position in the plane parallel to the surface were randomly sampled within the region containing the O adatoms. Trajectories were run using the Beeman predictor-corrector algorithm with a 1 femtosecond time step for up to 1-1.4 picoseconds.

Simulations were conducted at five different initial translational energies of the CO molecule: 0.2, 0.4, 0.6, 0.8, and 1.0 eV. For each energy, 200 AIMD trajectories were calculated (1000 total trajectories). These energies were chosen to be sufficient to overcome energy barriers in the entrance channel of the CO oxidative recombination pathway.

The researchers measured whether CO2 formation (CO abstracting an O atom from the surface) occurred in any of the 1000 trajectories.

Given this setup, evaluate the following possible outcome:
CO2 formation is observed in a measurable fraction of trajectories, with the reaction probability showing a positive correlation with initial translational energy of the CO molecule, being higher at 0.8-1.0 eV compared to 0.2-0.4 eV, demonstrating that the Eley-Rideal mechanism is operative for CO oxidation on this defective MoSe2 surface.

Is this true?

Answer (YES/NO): NO